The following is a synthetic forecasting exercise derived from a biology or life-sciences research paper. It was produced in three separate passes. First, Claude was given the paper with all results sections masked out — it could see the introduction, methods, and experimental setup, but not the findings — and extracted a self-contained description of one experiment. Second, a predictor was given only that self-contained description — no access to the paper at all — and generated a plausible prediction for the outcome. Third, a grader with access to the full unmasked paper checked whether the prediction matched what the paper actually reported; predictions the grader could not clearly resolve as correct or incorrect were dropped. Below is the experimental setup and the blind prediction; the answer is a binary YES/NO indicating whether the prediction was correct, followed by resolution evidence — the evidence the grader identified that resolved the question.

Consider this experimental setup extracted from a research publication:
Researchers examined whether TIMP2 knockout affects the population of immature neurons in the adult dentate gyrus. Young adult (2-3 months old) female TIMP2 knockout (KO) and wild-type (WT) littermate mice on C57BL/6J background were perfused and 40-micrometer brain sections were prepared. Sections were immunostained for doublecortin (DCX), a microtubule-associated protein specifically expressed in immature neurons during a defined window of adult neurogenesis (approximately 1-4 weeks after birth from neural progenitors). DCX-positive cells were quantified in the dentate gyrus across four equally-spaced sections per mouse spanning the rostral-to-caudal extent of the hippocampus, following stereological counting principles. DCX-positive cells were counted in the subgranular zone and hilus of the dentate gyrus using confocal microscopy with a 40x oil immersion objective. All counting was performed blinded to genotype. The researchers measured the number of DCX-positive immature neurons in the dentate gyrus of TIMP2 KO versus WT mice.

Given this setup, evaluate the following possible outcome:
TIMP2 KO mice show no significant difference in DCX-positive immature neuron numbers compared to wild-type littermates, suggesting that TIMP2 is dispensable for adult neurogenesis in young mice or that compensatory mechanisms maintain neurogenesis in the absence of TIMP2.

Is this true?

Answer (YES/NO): NO